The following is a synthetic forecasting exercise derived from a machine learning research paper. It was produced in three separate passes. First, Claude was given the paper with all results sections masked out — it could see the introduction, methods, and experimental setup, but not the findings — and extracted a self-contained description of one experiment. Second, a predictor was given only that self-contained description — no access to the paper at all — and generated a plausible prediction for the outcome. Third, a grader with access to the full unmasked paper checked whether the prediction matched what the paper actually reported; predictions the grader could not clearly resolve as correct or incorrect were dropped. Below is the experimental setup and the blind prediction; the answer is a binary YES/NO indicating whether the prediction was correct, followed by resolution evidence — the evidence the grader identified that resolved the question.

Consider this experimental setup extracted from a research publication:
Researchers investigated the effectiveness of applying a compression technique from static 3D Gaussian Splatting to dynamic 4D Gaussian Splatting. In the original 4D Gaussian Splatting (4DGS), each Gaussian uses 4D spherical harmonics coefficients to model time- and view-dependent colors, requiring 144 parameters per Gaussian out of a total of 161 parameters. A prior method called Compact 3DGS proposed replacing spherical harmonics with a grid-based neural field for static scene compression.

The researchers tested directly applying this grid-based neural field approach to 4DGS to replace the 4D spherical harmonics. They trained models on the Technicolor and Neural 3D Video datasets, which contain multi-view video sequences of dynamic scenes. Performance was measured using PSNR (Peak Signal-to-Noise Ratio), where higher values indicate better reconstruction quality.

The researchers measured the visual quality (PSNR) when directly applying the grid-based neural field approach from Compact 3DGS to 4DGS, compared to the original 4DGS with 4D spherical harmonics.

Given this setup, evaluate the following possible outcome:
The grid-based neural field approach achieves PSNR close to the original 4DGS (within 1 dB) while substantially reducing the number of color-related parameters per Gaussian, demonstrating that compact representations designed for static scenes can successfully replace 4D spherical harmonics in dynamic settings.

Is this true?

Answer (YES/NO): NO